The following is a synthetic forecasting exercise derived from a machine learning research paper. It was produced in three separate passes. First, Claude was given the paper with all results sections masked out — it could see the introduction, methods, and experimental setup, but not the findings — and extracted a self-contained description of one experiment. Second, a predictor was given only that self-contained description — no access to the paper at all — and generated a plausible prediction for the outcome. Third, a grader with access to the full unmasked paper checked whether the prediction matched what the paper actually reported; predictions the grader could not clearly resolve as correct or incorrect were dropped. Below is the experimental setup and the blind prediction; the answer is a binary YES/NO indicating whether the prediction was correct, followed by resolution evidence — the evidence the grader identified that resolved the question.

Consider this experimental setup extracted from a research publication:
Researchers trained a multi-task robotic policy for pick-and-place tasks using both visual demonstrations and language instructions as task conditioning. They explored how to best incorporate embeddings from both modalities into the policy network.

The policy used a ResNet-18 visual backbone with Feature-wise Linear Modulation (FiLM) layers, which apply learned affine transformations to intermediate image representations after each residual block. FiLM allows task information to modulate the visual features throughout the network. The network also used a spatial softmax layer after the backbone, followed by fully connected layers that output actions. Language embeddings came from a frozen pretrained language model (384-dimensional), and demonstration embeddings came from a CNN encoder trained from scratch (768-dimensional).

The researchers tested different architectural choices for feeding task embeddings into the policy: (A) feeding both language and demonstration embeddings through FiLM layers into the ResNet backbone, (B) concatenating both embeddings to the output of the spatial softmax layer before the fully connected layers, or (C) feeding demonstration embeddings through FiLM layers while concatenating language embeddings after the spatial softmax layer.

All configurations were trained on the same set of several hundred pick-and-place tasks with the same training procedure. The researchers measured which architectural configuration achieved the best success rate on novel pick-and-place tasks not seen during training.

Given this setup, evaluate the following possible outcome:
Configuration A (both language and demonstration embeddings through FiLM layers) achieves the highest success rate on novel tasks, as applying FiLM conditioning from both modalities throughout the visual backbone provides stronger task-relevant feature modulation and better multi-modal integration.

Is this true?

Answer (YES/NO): NO